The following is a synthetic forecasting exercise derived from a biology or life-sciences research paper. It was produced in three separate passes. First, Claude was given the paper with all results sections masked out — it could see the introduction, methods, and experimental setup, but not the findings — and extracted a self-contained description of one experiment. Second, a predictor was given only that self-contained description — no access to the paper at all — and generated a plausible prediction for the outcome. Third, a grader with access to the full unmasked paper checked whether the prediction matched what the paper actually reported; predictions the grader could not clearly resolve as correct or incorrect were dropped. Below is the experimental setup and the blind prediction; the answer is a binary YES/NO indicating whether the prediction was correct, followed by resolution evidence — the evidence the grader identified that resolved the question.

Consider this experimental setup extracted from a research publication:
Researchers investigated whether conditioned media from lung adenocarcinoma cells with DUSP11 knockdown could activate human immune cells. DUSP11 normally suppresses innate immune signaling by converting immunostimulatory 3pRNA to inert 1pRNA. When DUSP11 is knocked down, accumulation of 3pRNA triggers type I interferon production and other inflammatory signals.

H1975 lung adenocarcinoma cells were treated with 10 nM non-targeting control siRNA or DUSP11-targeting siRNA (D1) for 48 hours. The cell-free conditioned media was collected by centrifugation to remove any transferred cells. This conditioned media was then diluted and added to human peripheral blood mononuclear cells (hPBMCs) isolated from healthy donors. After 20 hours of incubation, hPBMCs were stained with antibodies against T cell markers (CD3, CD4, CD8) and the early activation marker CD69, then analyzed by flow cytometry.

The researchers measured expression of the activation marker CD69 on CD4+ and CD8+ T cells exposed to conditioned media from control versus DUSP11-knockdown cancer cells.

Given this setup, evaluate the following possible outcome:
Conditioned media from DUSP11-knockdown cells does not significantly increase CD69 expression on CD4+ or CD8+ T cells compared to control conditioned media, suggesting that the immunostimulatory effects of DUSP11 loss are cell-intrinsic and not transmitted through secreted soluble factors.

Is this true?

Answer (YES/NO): NO